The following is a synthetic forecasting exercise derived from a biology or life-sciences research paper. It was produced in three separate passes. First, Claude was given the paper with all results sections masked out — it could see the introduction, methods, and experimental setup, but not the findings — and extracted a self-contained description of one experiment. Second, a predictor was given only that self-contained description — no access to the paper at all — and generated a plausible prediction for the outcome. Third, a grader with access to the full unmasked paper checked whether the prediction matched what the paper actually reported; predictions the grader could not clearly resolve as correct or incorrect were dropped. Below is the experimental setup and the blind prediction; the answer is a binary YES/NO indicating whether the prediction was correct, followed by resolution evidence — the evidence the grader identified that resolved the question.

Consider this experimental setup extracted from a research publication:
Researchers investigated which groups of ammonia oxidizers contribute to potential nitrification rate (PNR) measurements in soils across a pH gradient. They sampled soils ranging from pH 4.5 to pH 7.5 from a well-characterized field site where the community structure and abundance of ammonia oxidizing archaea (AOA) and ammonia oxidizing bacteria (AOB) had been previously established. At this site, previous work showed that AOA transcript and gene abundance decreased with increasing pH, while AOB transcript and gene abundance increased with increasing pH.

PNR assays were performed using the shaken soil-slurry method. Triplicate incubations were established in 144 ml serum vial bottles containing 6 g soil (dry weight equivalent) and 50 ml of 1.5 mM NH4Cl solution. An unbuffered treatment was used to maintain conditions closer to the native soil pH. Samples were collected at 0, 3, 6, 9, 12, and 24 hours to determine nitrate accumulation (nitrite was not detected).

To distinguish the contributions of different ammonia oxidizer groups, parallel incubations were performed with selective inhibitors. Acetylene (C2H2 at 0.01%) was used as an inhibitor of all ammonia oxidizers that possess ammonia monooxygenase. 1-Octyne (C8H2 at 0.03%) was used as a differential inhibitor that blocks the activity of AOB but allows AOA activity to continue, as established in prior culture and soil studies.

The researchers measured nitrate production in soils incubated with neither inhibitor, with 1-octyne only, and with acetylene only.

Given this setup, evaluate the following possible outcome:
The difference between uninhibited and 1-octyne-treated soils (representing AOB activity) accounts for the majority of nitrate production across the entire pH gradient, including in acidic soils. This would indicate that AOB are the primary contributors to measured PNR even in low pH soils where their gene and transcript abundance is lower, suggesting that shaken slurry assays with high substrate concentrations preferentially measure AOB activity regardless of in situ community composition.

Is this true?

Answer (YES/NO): YES